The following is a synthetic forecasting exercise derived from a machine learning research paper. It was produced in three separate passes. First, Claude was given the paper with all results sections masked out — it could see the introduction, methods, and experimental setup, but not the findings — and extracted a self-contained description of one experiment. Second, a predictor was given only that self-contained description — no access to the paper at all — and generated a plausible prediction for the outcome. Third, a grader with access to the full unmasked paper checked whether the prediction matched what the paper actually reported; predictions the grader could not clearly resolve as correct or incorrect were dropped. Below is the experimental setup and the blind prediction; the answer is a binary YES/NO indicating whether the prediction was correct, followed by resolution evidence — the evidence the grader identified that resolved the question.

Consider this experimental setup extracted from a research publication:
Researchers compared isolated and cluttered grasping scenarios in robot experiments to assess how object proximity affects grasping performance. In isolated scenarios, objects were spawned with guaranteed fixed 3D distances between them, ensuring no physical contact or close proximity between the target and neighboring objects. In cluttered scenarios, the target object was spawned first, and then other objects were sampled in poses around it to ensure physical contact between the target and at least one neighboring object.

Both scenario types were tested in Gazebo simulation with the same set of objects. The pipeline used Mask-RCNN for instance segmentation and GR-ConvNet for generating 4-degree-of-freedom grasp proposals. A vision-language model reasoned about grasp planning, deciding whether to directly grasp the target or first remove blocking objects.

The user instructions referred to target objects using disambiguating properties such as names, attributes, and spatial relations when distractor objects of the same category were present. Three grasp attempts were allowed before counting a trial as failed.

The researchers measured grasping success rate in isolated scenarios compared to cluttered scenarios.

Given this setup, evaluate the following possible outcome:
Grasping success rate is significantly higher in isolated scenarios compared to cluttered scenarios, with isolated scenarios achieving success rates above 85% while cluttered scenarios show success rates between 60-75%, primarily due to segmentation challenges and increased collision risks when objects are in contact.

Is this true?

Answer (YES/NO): NO